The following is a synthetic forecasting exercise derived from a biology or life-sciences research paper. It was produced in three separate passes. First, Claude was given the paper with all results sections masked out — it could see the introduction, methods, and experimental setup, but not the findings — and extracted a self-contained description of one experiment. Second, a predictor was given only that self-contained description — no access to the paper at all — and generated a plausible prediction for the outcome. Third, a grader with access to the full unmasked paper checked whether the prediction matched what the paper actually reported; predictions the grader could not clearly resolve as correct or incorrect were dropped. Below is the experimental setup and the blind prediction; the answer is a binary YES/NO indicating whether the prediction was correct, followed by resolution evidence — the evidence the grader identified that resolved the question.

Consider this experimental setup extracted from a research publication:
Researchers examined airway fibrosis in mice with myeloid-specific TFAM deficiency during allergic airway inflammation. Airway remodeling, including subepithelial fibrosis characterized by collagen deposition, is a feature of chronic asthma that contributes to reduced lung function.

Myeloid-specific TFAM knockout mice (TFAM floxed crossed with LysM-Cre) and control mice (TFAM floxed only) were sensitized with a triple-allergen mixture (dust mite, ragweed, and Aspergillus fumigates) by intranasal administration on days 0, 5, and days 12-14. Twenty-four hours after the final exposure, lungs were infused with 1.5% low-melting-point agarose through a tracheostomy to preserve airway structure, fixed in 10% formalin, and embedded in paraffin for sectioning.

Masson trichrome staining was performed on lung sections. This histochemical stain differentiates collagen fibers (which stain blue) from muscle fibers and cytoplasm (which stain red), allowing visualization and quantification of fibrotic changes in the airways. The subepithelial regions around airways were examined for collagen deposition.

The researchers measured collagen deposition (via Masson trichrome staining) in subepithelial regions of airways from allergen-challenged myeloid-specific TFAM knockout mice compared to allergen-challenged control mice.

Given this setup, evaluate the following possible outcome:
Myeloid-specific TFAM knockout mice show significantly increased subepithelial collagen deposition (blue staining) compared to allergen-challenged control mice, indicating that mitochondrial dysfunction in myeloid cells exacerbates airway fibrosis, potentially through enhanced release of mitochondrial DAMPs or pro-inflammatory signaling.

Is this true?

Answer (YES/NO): YES